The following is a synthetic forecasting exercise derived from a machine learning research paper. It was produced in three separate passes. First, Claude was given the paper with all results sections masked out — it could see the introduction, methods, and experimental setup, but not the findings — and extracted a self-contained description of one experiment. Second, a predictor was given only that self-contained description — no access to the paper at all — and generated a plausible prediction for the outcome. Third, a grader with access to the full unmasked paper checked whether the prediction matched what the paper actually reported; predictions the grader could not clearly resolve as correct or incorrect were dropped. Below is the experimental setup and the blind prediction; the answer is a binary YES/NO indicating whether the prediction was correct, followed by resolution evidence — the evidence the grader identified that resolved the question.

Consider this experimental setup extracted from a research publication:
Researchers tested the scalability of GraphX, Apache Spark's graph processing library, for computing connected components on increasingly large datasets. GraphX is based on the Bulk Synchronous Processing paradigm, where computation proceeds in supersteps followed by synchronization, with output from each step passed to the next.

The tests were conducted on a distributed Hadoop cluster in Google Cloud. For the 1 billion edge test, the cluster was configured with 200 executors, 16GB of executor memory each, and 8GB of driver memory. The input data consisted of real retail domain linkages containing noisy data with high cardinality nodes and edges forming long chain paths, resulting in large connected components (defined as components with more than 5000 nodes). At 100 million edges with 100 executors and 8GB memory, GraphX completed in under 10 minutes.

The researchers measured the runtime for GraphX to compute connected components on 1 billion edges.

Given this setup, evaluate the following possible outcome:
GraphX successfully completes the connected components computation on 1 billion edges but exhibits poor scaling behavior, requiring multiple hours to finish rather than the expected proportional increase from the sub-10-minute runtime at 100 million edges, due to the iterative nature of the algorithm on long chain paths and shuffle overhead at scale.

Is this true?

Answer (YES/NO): NO